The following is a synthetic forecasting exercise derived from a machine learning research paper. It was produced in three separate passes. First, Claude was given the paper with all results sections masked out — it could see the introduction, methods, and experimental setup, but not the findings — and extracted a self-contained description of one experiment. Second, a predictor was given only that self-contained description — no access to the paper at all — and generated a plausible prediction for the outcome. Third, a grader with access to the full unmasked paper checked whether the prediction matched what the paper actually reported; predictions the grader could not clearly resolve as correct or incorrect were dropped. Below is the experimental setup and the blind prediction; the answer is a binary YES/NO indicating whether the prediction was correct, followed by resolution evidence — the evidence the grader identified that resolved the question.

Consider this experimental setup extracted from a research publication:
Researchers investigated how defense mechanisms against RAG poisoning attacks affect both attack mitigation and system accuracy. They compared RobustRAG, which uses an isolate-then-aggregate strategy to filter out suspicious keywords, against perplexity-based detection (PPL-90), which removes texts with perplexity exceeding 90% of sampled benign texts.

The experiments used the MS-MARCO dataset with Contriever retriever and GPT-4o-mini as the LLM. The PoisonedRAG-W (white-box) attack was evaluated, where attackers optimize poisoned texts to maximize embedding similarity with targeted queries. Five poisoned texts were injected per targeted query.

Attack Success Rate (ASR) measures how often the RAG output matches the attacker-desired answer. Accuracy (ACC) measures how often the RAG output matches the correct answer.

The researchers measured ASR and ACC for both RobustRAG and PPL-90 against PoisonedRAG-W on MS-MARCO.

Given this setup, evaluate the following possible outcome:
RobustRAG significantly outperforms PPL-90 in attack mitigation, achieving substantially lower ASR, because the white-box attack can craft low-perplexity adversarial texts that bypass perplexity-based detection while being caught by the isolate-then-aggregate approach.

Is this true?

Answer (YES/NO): NO